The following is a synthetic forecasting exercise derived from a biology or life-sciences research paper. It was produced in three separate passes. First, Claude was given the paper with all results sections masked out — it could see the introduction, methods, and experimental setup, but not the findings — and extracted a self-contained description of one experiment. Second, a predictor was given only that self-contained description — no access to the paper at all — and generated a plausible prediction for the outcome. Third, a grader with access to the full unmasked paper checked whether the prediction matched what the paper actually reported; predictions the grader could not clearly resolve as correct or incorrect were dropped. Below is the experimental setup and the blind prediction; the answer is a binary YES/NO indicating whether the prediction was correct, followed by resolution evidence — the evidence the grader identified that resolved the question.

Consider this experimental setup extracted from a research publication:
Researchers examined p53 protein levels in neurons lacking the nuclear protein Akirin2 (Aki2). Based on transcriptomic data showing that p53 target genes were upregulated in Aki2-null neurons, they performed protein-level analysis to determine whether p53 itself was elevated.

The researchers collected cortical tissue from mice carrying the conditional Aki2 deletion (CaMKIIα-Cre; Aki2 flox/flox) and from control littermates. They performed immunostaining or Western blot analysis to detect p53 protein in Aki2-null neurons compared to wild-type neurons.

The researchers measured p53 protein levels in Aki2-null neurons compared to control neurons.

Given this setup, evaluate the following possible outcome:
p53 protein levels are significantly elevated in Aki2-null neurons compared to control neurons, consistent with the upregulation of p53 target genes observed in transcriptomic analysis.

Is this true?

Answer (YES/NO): YES